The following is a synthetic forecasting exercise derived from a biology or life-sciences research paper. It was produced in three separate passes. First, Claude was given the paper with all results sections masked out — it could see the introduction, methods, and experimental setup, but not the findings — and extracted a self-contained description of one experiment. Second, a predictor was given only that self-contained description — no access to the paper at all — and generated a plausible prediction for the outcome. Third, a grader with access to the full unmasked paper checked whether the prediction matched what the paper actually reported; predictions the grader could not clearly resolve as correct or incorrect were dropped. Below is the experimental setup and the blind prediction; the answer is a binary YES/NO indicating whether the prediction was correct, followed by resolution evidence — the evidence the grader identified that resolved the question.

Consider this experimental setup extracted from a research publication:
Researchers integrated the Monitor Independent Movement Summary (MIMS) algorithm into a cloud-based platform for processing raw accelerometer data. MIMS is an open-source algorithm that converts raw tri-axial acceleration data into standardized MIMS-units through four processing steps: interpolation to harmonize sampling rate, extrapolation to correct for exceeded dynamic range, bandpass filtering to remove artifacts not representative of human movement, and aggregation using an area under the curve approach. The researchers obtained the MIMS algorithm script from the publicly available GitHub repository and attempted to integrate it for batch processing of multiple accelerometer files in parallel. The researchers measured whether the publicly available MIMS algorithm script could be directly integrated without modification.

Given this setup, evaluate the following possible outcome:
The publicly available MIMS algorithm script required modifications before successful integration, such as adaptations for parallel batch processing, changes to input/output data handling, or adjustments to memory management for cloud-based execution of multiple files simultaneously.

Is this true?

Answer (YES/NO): YES